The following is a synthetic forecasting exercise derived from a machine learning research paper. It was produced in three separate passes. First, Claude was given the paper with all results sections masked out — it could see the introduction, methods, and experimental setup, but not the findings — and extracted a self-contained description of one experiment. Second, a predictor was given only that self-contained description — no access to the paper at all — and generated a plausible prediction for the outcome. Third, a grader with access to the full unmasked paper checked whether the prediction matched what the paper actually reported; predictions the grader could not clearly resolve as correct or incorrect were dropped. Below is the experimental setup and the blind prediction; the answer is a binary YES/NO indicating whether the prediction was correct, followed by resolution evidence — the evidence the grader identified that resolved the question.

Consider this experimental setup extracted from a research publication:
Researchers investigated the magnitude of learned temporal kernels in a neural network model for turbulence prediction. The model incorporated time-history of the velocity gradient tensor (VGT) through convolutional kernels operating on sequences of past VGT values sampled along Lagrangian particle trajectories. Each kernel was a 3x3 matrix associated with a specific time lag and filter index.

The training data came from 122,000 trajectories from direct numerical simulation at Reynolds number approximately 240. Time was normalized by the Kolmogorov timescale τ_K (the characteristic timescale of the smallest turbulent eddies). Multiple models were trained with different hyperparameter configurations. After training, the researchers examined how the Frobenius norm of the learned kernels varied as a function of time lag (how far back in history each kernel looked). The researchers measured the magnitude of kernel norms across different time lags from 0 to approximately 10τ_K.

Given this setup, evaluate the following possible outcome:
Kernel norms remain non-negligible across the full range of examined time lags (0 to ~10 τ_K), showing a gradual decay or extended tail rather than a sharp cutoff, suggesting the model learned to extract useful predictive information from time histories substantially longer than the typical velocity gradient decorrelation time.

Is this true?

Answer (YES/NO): NO